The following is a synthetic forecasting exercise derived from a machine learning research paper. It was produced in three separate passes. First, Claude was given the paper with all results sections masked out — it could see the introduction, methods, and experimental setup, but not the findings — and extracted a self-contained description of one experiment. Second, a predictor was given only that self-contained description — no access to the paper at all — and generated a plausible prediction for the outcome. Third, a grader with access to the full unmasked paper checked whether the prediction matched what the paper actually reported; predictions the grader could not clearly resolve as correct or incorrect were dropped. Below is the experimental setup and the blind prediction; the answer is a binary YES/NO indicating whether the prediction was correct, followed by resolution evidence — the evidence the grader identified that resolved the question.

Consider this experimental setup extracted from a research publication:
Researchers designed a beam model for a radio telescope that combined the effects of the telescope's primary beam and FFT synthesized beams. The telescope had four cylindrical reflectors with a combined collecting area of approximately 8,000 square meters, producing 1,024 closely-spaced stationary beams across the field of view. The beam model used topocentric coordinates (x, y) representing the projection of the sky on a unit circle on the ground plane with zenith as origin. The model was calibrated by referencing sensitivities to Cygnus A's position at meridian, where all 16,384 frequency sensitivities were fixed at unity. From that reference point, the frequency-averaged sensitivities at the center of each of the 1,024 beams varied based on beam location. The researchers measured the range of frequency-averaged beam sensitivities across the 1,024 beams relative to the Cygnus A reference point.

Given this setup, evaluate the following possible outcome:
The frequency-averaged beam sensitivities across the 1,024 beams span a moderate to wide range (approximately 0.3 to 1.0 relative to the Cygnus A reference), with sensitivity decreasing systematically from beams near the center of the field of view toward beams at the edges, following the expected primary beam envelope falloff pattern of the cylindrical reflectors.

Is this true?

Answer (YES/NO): NO